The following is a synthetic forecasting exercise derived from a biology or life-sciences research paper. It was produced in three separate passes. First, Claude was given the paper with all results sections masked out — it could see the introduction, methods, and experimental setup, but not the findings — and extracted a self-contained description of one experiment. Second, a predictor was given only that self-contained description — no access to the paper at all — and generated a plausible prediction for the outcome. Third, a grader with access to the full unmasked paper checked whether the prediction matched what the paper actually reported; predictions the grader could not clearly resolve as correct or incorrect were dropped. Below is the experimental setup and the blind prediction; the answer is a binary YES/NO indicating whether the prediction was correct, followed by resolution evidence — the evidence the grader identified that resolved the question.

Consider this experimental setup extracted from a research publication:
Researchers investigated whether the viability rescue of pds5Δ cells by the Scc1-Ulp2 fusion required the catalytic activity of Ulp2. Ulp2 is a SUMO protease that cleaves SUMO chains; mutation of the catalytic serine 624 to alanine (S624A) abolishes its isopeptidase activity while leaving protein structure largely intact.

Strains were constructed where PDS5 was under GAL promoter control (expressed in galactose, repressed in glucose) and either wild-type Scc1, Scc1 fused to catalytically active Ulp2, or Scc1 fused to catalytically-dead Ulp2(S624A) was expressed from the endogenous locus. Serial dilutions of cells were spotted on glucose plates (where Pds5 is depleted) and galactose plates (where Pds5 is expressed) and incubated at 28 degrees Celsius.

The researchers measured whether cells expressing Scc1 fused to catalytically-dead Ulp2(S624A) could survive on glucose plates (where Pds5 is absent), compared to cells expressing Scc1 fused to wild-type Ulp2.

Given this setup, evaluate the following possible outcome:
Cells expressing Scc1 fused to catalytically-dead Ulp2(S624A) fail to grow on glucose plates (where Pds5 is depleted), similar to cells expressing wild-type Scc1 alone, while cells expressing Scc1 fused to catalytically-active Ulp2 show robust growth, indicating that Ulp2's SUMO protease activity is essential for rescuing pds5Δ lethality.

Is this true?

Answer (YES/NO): YES